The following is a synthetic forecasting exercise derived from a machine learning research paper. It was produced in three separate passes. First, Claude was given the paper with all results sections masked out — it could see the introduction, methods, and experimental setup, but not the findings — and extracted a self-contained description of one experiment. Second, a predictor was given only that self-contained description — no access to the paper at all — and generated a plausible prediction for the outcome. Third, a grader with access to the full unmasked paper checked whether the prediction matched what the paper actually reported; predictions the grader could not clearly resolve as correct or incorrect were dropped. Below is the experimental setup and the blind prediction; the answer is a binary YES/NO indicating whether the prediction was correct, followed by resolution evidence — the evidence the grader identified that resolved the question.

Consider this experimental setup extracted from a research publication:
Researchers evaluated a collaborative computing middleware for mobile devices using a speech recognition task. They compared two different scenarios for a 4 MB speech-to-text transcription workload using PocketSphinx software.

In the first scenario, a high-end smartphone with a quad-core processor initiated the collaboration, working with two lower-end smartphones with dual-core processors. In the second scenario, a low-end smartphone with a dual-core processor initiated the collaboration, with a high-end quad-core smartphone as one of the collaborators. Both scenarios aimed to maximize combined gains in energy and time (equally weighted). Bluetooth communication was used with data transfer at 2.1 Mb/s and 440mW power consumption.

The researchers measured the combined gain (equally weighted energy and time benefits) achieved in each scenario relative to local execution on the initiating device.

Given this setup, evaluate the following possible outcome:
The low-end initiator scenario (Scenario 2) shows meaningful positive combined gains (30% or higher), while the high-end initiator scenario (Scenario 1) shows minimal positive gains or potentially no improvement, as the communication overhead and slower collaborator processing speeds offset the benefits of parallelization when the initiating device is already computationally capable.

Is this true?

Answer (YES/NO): NO